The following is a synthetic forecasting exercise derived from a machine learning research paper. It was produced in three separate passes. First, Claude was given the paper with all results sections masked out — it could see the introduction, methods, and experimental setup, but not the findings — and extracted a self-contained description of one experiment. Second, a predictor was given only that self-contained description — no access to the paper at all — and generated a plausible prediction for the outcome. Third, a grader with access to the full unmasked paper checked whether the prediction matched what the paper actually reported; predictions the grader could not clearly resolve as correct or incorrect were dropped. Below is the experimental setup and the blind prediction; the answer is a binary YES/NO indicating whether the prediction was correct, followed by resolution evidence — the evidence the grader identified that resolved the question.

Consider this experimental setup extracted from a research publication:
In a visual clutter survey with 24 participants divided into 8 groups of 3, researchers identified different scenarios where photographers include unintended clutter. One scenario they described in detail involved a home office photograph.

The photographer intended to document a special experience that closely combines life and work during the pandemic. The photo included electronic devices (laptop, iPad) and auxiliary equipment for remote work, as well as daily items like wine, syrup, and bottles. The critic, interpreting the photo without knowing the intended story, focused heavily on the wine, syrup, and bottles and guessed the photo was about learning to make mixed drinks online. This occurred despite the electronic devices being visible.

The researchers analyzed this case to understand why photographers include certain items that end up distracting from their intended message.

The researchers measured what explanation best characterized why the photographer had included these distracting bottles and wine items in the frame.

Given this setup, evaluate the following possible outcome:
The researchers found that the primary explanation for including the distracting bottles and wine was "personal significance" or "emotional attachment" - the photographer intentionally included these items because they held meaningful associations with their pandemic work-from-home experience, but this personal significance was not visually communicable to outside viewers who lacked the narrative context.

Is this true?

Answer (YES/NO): NO